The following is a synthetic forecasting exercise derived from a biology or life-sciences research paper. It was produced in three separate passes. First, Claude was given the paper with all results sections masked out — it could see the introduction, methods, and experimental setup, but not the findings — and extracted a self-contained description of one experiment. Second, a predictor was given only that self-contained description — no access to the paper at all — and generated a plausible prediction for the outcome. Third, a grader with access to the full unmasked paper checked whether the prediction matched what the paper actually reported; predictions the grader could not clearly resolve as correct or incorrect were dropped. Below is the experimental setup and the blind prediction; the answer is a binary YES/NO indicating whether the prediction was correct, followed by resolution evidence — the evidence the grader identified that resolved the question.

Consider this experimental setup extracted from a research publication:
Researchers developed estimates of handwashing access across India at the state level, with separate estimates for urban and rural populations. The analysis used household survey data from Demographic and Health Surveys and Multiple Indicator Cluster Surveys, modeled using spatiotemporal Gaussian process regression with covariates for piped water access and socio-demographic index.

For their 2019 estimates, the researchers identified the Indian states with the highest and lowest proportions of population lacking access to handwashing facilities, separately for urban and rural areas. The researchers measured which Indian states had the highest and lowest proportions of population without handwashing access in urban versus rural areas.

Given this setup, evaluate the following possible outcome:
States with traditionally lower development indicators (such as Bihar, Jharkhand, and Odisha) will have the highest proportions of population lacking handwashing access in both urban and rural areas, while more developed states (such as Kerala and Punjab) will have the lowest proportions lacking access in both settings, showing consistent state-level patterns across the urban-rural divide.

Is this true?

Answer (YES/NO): NO